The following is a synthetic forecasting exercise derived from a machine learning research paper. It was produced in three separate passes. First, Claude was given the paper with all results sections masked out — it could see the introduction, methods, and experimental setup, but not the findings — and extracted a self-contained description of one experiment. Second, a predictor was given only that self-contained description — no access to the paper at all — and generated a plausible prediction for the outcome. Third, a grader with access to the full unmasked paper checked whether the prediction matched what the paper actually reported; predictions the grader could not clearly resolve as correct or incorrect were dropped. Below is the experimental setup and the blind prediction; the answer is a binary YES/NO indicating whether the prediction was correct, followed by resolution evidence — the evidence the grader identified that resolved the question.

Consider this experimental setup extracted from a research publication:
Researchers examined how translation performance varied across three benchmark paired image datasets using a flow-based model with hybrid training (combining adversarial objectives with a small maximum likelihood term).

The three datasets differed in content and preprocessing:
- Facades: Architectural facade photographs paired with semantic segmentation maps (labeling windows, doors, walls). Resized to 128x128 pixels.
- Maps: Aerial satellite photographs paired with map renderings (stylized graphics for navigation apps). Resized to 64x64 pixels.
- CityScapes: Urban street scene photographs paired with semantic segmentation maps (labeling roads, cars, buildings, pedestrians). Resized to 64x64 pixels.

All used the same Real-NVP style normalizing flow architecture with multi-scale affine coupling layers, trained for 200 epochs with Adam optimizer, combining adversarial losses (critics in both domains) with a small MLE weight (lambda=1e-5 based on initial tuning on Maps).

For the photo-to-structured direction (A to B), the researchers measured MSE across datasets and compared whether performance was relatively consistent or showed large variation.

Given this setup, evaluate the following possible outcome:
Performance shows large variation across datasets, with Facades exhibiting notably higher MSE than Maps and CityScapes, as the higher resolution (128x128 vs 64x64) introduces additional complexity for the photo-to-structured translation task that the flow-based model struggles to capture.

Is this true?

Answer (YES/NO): NO